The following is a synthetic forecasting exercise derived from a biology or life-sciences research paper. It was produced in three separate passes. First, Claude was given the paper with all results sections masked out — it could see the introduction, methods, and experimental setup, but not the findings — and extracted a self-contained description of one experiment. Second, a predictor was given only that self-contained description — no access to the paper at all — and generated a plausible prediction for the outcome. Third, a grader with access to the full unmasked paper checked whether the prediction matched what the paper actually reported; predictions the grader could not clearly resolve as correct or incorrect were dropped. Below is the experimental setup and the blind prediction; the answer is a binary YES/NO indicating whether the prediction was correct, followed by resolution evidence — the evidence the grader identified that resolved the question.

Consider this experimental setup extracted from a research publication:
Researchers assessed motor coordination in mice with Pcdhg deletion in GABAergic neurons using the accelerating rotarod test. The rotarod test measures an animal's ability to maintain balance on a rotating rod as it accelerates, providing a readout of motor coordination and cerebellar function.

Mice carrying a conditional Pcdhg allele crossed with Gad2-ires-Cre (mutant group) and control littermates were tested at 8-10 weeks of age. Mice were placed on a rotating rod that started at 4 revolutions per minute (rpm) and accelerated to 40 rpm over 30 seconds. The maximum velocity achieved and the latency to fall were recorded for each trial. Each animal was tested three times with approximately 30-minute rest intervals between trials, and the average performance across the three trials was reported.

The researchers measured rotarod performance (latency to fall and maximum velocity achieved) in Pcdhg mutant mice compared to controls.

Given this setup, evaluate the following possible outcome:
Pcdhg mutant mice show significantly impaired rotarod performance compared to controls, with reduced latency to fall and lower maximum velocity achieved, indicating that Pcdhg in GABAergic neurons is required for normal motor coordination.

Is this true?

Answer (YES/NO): YES